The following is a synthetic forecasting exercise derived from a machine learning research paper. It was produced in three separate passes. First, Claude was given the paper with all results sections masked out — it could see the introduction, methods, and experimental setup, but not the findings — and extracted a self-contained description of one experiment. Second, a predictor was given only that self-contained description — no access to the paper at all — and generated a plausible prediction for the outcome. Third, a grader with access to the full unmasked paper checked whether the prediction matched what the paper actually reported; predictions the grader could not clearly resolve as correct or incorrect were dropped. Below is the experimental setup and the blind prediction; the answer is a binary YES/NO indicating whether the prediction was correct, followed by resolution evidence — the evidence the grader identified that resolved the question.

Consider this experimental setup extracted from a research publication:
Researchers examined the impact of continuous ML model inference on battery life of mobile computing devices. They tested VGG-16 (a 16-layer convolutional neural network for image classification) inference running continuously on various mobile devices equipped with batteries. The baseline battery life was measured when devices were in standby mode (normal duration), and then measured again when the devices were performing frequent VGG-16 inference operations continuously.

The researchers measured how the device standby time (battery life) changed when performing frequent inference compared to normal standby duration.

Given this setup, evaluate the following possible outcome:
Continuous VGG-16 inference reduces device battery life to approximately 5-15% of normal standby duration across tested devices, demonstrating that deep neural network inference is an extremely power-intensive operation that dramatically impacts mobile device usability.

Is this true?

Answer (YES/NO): NO